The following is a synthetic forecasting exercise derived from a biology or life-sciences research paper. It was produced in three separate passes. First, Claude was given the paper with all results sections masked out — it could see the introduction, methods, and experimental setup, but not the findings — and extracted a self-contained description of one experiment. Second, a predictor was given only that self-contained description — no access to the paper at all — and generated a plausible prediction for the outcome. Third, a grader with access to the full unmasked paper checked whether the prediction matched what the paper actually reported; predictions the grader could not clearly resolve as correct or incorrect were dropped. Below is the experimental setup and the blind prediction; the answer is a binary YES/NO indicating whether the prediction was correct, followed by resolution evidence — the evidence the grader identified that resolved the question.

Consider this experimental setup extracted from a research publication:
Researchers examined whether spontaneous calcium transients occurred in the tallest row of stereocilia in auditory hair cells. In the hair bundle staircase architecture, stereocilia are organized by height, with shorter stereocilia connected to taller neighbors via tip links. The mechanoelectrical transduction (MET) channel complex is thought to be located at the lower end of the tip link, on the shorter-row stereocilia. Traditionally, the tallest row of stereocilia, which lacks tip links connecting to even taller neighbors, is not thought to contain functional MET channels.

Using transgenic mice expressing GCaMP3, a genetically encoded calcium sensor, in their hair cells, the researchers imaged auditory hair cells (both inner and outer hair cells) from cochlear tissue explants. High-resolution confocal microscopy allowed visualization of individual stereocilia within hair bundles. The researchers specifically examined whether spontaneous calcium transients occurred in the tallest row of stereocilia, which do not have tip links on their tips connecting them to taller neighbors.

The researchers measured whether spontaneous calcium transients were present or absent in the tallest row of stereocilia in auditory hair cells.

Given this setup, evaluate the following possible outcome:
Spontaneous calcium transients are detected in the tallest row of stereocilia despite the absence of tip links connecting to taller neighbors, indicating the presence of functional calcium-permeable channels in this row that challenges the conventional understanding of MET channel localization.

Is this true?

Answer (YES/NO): YES